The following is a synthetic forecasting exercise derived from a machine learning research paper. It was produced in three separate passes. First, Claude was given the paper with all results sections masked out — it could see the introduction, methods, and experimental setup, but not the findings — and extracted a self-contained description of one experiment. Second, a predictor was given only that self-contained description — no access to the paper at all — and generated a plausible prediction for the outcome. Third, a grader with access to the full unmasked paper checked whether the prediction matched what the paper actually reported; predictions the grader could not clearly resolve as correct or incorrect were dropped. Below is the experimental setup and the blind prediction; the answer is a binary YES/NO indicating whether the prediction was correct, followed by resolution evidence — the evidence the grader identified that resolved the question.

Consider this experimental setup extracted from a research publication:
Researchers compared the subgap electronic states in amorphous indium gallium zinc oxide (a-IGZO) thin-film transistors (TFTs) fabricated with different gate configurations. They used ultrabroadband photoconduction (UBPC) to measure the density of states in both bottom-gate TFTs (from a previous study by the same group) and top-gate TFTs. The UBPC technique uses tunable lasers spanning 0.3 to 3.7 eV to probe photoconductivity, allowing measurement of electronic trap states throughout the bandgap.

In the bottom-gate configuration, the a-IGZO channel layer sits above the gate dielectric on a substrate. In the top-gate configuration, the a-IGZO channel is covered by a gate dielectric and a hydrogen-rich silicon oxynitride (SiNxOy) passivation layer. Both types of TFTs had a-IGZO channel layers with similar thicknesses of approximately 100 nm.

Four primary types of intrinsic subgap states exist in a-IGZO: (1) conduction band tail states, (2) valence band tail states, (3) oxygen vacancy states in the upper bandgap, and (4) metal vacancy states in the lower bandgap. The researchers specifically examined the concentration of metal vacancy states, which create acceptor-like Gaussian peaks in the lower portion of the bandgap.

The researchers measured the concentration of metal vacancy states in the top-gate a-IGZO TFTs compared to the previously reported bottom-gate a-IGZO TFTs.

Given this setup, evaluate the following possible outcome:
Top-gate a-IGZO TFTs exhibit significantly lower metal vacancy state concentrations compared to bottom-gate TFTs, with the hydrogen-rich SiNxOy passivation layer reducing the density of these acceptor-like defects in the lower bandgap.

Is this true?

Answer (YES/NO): NO